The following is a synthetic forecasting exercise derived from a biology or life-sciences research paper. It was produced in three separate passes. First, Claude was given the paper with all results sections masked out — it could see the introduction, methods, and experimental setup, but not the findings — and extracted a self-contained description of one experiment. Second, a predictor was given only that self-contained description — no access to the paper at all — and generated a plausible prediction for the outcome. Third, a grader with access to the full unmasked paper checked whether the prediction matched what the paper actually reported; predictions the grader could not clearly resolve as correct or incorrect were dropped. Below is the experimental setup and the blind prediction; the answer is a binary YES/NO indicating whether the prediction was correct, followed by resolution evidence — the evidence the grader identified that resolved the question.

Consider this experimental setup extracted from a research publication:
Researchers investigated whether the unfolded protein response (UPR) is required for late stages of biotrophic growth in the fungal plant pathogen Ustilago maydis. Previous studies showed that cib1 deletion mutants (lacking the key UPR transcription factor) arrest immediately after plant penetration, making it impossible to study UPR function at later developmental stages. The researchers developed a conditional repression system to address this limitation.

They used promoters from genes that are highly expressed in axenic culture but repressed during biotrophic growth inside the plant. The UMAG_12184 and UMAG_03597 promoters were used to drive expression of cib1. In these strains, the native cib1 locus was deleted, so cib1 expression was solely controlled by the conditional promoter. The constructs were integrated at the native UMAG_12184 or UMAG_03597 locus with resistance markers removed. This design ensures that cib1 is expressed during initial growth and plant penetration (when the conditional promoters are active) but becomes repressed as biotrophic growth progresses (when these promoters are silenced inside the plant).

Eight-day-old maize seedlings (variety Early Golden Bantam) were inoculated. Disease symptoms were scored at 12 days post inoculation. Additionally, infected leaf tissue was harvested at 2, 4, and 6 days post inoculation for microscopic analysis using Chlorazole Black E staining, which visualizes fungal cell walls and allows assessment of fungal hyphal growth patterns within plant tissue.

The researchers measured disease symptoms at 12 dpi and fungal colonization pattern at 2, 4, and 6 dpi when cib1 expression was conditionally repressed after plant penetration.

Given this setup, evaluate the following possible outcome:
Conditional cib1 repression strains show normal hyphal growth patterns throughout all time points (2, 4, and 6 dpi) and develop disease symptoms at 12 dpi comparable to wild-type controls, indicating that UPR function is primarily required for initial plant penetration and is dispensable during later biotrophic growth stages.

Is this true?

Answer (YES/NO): NO